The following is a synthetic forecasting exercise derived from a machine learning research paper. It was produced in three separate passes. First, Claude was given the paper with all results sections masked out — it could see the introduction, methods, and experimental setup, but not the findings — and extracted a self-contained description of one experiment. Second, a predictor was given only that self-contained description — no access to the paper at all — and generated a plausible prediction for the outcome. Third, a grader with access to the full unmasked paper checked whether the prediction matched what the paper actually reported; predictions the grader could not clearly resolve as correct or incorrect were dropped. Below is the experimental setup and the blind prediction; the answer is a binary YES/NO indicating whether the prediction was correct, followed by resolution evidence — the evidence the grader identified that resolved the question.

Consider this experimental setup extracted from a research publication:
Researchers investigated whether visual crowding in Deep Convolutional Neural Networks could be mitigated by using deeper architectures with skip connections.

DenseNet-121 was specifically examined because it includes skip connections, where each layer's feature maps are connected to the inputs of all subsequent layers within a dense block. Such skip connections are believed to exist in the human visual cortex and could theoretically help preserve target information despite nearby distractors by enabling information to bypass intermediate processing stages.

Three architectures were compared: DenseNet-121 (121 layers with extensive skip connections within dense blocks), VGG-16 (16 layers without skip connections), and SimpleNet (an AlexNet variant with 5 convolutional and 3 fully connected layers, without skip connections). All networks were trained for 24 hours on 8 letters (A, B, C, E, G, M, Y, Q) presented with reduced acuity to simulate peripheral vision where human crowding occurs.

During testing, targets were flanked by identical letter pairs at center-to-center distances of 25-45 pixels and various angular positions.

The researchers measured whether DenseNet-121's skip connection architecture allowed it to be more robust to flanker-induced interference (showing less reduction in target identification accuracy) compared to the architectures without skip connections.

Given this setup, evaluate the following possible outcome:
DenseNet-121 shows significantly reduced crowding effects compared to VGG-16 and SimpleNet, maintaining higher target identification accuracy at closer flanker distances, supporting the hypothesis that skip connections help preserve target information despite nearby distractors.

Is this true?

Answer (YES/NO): NO